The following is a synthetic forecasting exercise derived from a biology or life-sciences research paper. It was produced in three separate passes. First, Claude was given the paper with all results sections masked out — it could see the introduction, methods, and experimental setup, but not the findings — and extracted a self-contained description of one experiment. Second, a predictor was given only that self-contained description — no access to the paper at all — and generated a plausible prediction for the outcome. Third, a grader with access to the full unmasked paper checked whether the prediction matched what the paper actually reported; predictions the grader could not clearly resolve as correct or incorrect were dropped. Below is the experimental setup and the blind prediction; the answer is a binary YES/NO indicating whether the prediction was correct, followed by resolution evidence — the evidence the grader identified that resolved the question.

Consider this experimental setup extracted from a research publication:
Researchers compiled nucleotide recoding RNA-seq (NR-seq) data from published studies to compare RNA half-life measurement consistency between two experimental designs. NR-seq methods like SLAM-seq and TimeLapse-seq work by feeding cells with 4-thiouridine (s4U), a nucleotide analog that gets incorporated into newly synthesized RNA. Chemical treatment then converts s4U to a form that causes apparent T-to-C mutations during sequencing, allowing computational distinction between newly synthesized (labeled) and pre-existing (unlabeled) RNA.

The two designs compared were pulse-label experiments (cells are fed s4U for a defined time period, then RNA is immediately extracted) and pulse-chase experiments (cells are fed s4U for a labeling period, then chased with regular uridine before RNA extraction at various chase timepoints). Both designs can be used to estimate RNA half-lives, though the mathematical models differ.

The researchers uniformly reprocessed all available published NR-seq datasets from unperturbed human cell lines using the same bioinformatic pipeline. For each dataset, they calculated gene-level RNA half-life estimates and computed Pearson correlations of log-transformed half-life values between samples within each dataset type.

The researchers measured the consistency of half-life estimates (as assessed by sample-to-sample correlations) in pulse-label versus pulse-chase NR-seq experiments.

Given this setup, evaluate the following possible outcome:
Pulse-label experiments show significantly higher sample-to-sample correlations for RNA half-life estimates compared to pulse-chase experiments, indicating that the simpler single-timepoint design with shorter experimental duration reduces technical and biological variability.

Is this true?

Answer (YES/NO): YES